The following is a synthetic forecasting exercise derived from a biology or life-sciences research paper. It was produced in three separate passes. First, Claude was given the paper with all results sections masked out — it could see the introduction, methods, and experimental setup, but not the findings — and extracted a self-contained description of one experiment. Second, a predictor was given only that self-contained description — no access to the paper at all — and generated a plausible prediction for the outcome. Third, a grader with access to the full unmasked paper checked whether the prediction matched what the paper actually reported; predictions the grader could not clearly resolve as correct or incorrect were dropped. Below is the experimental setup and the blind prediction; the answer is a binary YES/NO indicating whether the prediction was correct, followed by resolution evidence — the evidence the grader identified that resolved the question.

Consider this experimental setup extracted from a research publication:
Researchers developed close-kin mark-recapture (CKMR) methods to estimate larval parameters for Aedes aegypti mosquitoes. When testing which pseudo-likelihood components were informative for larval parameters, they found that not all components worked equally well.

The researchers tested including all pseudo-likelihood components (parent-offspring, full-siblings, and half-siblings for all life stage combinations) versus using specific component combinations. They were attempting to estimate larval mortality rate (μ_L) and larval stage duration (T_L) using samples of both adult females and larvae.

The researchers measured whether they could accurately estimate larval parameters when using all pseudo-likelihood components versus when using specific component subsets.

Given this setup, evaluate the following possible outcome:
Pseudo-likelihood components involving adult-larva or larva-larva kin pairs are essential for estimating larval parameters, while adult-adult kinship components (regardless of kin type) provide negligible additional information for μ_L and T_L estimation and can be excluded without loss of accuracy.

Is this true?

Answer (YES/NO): NO